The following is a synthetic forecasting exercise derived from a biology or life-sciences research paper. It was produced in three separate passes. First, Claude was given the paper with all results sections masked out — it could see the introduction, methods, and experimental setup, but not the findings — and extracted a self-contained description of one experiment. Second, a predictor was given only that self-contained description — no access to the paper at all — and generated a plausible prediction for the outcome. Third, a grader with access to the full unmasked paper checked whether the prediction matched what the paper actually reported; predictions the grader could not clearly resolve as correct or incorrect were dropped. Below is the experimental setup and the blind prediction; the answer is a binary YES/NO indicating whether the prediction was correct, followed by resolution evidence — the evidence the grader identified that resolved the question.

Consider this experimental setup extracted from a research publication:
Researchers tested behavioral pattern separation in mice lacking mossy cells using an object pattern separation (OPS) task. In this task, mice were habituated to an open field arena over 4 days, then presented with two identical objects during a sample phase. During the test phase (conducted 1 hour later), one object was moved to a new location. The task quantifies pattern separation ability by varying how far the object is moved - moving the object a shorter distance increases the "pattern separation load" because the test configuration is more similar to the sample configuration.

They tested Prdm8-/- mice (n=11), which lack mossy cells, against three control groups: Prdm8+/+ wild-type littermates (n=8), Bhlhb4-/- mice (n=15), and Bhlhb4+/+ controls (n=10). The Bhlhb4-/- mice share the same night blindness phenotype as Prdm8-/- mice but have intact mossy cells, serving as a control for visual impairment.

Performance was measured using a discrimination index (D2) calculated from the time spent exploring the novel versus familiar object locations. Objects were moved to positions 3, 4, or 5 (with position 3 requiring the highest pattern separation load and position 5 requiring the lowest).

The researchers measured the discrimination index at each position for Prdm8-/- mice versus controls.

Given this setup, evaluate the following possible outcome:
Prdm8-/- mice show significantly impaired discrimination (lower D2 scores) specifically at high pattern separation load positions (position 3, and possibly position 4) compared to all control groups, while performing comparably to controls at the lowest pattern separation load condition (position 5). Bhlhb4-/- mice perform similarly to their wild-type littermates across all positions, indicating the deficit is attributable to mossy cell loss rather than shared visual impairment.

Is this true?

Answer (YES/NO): YES